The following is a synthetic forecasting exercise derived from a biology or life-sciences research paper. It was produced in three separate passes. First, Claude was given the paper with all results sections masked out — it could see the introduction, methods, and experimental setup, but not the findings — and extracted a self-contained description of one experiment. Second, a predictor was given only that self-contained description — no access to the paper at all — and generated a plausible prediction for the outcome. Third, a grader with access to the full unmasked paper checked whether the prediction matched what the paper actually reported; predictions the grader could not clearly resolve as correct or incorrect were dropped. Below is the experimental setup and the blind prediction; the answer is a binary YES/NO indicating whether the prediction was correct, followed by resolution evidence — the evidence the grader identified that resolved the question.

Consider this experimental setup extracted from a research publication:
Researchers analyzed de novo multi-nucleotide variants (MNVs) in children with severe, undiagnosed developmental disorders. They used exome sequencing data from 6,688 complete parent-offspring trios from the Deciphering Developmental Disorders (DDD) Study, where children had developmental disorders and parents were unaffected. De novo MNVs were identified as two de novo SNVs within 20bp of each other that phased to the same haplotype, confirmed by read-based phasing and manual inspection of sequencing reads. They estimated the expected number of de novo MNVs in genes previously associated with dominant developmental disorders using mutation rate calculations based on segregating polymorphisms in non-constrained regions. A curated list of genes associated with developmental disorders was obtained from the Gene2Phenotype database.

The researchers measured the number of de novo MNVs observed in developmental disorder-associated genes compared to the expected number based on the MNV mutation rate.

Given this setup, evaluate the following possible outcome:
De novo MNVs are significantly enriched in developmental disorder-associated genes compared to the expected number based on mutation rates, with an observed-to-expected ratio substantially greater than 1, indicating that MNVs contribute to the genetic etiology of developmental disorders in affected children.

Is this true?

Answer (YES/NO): YES